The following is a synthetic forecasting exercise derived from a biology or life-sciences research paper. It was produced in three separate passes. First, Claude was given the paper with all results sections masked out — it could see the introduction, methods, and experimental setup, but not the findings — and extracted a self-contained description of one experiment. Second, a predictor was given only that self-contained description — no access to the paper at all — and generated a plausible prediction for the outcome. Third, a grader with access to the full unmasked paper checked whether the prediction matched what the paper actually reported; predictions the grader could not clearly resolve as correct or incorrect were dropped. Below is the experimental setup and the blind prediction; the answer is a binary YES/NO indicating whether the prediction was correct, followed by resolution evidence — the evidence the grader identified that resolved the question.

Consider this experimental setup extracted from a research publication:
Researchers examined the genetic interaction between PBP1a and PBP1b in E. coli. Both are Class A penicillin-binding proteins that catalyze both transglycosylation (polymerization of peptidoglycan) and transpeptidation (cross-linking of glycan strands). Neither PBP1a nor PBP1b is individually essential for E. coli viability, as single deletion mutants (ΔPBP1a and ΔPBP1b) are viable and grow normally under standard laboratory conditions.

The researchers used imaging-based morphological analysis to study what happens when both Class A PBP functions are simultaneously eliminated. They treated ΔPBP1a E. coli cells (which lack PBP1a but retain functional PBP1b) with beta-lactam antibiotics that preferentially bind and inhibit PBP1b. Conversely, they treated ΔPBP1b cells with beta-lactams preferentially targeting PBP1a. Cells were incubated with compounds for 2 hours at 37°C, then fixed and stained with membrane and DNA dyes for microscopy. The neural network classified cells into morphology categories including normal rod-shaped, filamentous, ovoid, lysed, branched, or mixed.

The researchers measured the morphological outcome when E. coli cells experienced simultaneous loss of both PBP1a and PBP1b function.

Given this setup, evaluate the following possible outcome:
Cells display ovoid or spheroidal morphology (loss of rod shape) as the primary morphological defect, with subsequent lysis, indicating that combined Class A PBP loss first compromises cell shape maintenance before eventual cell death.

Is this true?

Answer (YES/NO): NO